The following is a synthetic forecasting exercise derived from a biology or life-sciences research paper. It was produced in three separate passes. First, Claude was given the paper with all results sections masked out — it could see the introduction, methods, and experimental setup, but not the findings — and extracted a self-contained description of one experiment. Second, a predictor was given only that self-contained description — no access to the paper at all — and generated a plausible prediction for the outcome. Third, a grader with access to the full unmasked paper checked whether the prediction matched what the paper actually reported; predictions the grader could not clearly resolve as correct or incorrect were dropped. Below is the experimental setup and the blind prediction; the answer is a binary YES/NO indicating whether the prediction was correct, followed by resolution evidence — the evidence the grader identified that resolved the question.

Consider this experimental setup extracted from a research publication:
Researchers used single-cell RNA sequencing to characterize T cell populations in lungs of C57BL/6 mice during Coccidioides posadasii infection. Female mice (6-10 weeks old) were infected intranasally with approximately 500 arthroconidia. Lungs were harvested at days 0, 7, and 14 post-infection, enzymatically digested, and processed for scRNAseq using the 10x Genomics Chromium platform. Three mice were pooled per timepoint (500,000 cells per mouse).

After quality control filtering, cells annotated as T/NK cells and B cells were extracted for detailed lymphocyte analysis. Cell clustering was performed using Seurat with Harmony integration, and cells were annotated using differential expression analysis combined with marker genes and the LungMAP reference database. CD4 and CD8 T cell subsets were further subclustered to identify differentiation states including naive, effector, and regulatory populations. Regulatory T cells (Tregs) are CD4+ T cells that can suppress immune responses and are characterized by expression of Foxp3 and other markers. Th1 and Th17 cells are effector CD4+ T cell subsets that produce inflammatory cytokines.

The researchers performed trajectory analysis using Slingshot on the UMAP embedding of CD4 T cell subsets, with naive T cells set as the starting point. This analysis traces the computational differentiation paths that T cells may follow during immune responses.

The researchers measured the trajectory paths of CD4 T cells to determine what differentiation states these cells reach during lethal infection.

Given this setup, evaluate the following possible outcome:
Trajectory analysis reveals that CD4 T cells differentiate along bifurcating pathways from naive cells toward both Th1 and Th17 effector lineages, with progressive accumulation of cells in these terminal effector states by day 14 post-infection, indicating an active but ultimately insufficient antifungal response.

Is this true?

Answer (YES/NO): NO